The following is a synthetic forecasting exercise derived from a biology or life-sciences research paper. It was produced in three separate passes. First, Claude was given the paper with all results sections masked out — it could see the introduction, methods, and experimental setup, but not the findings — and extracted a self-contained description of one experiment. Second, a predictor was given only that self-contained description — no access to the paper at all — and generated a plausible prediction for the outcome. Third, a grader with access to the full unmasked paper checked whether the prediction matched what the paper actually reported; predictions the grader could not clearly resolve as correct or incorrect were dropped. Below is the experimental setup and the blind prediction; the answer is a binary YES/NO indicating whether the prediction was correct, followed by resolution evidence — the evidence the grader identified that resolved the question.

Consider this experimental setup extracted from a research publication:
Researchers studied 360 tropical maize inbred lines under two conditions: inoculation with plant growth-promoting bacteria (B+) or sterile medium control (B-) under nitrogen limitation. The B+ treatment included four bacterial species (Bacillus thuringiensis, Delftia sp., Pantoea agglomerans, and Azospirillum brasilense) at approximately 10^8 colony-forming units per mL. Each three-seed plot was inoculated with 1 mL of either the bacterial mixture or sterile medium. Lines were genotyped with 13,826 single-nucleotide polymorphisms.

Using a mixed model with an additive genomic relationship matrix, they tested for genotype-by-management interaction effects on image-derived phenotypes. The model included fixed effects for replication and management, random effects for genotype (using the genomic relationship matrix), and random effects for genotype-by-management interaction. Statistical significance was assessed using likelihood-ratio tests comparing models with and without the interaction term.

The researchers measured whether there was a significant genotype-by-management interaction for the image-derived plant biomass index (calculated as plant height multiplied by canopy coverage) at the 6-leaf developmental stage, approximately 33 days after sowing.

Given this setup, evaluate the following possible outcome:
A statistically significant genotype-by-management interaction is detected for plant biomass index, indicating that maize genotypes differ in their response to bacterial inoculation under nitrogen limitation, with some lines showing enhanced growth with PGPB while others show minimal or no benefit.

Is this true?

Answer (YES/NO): NO